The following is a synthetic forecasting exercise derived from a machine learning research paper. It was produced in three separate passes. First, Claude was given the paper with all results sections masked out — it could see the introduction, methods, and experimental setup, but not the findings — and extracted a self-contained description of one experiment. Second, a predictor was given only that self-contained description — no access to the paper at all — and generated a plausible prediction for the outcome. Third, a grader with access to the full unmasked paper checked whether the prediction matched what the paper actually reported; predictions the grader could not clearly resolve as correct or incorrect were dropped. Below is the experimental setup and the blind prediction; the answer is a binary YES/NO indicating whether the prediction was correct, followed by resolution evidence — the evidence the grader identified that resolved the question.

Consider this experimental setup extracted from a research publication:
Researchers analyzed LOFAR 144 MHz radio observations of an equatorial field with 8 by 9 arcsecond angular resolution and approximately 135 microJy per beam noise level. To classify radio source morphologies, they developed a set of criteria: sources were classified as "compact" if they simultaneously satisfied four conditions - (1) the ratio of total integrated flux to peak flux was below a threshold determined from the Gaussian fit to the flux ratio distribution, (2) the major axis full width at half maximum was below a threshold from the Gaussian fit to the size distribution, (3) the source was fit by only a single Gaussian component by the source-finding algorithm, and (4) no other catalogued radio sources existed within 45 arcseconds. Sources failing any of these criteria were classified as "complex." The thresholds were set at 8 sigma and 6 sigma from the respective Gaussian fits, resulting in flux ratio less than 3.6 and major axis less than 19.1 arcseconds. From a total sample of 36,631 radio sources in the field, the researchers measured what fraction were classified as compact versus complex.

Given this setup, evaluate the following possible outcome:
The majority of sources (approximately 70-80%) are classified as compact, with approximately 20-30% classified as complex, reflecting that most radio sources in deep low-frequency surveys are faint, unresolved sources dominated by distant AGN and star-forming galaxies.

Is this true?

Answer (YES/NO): NO